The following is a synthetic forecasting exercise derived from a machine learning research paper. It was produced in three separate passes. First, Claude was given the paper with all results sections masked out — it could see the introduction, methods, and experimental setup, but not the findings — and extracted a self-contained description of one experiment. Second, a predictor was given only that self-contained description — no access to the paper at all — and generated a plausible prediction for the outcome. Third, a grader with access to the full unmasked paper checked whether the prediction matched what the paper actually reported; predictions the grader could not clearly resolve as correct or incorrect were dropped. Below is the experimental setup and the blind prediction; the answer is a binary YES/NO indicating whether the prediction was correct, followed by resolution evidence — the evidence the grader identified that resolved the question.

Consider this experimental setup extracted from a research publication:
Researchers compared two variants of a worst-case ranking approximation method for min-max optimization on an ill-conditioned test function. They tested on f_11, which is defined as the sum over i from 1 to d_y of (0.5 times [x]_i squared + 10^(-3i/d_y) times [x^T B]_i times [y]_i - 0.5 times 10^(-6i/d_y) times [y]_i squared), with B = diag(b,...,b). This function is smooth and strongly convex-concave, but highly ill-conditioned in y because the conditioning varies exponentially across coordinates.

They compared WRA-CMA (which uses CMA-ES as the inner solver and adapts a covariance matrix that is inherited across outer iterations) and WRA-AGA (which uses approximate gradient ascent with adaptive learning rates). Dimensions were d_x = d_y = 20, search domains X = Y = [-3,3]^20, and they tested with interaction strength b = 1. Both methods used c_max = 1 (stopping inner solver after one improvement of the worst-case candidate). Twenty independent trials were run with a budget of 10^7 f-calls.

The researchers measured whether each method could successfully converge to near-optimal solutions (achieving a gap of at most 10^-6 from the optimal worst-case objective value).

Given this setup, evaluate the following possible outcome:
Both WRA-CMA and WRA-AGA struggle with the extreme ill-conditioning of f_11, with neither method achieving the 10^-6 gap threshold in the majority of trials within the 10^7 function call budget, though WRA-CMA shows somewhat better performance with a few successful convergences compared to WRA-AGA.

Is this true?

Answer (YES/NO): NO